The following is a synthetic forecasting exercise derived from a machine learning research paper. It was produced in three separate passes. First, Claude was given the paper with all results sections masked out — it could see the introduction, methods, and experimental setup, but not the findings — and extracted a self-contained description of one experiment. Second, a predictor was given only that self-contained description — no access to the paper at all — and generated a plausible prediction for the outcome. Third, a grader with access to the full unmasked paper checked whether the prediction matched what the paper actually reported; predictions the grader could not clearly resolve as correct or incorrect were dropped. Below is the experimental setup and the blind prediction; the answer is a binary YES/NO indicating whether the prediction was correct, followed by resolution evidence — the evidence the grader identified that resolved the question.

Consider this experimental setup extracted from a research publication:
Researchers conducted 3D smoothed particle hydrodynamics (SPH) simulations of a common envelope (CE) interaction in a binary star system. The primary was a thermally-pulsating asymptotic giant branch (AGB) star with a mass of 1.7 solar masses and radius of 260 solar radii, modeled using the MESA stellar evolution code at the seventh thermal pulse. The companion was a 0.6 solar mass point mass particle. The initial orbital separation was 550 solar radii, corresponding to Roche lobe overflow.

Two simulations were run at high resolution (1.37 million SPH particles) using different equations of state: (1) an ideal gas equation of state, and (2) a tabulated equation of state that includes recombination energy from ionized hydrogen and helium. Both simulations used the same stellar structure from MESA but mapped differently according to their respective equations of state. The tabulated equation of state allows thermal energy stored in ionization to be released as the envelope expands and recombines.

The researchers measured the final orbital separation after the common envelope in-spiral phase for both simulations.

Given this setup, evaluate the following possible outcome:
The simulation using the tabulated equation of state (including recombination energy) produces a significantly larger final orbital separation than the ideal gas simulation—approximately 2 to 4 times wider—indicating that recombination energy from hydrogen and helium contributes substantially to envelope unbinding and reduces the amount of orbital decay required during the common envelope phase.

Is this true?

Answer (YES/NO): NO